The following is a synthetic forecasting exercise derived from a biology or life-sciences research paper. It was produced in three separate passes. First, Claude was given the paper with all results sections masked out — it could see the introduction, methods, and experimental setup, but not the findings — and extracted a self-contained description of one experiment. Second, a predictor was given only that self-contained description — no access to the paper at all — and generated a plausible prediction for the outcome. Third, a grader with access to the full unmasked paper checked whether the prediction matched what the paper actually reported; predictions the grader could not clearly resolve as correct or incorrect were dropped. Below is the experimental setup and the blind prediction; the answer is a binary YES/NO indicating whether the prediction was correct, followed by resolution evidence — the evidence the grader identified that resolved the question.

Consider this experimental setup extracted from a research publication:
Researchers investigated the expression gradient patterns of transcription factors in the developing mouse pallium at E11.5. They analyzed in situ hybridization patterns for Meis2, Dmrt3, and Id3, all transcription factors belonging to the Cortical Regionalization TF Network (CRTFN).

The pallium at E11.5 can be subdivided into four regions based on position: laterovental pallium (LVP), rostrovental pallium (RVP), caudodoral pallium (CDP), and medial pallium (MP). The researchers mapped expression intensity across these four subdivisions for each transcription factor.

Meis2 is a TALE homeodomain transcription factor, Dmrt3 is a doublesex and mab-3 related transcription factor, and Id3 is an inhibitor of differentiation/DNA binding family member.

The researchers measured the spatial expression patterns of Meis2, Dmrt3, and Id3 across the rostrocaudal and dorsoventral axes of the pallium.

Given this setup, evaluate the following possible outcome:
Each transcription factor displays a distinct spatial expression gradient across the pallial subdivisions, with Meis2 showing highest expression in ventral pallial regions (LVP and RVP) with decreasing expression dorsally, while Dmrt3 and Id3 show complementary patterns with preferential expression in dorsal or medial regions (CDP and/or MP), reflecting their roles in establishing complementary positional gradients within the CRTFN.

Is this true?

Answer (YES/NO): NO